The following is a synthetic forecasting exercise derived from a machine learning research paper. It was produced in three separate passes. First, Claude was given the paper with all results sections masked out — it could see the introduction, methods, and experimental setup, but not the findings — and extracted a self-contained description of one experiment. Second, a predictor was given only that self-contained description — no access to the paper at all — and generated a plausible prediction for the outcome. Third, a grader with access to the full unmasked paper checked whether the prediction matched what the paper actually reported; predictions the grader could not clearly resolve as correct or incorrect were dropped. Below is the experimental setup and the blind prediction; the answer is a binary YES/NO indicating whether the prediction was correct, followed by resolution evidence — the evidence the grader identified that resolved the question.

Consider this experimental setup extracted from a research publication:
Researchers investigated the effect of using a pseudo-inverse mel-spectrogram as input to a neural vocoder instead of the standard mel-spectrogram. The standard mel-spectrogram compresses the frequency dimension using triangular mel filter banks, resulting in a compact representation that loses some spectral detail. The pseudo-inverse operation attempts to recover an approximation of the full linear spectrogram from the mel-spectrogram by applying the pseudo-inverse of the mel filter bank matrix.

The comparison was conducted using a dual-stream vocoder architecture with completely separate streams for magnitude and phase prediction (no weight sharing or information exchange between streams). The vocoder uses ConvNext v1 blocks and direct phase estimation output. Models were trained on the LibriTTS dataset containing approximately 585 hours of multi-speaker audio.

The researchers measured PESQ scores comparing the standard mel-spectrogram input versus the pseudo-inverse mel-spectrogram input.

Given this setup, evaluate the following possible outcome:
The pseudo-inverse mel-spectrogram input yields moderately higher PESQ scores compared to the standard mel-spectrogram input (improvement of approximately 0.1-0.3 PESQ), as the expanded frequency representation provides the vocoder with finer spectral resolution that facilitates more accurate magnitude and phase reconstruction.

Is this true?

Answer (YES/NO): NO